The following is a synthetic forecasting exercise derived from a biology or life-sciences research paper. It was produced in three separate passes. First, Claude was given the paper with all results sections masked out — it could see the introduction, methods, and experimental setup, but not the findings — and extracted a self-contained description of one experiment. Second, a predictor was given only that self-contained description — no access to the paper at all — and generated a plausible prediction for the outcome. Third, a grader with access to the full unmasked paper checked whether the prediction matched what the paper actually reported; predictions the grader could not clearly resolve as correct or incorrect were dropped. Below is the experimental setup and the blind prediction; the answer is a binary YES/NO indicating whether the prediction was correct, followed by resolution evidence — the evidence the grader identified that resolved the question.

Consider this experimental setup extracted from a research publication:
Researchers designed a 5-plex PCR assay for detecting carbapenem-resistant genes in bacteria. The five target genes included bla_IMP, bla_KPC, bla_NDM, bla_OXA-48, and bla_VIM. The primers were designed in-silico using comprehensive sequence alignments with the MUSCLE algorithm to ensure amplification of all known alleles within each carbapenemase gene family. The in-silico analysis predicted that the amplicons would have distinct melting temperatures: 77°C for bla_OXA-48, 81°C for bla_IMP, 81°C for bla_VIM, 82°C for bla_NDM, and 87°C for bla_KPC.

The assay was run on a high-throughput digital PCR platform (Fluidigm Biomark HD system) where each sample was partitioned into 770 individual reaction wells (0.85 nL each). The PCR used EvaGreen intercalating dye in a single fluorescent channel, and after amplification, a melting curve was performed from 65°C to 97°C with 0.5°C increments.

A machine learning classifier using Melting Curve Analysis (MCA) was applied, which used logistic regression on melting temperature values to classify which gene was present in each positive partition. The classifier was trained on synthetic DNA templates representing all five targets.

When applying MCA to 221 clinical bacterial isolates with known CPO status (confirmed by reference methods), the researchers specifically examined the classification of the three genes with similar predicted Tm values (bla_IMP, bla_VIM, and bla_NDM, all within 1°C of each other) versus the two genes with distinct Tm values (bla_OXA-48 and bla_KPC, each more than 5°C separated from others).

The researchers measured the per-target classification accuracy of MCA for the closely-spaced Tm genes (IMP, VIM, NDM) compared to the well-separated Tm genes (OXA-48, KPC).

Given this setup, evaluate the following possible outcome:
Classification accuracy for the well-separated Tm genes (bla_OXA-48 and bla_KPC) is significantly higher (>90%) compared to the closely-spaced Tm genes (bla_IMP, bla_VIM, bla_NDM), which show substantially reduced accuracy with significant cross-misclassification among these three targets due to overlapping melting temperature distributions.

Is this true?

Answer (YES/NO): NO